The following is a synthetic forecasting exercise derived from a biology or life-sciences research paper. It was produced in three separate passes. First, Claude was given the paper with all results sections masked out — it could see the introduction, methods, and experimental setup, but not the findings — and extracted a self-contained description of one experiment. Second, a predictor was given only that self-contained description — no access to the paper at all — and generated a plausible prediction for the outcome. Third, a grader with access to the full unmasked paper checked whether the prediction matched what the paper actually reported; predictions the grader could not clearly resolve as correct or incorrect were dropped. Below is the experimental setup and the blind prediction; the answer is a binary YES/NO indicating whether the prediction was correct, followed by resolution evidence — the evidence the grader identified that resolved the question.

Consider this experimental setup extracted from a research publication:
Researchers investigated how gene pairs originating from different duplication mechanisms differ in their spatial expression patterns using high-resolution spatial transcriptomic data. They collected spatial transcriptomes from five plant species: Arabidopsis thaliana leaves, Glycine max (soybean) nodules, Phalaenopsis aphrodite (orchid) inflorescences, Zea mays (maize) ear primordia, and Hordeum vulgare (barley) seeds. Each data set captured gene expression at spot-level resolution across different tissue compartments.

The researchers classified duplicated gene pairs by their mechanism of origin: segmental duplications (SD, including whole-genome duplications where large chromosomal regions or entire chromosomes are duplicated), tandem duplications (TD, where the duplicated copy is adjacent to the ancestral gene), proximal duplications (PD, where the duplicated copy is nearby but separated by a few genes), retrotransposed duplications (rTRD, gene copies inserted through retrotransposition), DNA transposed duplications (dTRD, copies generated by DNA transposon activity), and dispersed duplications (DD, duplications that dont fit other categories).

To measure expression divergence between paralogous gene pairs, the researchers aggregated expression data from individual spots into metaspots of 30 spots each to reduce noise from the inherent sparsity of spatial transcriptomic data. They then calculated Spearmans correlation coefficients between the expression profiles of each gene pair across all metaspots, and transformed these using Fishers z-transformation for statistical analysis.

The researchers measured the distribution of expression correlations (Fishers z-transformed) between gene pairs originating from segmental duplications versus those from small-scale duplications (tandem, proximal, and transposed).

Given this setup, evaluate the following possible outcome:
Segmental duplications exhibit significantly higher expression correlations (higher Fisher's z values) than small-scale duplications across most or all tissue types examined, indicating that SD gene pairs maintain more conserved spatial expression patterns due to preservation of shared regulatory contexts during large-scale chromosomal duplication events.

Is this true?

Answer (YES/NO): NO